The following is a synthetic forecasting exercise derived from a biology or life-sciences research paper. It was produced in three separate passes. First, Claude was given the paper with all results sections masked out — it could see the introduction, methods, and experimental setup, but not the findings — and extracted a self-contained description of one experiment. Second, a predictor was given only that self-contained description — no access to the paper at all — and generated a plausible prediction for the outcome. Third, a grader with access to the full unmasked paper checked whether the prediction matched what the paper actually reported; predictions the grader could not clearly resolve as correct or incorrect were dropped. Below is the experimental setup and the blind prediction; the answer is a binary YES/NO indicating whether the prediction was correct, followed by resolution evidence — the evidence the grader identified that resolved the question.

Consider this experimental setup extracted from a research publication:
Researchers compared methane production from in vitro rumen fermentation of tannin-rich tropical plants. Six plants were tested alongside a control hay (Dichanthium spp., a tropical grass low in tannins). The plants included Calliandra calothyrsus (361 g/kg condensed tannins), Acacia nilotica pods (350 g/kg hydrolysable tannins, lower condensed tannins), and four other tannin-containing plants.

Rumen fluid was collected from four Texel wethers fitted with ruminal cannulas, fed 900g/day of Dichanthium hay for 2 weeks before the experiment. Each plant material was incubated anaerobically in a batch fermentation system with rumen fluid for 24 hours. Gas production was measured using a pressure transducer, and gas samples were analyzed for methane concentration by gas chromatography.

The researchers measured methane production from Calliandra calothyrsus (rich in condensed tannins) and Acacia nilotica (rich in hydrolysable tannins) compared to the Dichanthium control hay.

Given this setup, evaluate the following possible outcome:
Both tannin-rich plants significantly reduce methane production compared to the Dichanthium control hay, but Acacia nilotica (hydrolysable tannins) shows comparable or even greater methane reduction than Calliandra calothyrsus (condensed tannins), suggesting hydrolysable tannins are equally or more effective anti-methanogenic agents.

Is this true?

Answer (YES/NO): YES